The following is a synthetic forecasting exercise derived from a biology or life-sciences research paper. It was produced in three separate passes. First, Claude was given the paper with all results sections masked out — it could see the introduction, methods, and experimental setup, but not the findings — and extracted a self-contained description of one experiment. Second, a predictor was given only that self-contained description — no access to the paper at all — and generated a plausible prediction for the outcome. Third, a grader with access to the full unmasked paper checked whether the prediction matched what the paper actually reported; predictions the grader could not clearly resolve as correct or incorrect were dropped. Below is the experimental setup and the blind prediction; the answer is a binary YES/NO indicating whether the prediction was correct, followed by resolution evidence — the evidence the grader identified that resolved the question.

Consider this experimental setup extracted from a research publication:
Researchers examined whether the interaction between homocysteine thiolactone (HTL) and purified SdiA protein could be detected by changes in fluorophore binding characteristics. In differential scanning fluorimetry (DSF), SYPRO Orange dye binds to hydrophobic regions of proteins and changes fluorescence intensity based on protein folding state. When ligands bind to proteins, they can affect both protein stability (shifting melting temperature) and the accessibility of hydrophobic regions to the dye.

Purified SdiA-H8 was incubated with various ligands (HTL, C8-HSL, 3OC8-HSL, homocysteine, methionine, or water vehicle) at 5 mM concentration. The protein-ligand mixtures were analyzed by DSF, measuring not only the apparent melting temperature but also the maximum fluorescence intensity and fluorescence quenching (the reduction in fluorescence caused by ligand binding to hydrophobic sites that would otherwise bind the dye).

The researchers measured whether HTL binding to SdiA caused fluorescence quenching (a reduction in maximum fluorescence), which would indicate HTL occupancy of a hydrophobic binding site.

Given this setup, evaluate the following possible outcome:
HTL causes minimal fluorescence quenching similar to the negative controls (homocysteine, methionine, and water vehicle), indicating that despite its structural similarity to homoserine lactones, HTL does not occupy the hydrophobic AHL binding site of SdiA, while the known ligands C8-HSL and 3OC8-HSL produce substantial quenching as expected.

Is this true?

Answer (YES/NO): NO